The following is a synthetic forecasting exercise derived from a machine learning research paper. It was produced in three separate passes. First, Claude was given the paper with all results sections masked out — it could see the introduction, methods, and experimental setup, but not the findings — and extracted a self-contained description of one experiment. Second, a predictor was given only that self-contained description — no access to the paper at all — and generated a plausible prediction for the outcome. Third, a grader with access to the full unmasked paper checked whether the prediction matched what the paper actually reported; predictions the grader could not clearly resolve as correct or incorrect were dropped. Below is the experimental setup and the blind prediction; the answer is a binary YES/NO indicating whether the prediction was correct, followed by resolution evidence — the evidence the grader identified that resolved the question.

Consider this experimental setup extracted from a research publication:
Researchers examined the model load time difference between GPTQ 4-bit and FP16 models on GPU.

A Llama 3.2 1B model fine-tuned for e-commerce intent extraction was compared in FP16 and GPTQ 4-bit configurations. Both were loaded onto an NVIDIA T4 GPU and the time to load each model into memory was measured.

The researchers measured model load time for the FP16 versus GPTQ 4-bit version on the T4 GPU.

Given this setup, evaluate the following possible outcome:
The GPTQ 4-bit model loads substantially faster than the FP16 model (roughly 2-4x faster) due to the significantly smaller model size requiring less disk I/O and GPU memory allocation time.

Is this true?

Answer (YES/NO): NO